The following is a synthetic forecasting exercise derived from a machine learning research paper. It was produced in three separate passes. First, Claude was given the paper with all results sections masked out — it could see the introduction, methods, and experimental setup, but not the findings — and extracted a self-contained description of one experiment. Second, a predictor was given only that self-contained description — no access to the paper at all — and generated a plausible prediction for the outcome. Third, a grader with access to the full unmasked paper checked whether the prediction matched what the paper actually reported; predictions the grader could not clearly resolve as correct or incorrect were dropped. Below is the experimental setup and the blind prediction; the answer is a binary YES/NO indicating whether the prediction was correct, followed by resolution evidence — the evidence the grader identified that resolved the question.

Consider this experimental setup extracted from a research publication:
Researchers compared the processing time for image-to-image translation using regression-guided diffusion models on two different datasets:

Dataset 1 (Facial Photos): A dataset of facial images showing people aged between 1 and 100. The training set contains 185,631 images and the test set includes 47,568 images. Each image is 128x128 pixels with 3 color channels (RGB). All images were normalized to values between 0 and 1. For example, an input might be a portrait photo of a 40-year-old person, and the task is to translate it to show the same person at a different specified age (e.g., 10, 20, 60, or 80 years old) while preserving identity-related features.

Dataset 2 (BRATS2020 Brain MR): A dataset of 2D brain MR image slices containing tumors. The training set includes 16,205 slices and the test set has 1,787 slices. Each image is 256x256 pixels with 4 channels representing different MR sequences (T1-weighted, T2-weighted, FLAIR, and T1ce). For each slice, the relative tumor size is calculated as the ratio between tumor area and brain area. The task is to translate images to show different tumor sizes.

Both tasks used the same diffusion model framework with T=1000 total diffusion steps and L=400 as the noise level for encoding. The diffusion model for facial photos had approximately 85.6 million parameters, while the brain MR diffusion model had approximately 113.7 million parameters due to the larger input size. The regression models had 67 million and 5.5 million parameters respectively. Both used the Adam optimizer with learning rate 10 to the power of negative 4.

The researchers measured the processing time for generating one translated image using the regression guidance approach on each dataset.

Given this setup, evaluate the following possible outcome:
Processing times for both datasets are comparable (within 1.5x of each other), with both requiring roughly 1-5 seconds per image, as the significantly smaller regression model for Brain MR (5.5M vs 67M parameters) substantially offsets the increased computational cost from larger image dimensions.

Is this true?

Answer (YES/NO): NO